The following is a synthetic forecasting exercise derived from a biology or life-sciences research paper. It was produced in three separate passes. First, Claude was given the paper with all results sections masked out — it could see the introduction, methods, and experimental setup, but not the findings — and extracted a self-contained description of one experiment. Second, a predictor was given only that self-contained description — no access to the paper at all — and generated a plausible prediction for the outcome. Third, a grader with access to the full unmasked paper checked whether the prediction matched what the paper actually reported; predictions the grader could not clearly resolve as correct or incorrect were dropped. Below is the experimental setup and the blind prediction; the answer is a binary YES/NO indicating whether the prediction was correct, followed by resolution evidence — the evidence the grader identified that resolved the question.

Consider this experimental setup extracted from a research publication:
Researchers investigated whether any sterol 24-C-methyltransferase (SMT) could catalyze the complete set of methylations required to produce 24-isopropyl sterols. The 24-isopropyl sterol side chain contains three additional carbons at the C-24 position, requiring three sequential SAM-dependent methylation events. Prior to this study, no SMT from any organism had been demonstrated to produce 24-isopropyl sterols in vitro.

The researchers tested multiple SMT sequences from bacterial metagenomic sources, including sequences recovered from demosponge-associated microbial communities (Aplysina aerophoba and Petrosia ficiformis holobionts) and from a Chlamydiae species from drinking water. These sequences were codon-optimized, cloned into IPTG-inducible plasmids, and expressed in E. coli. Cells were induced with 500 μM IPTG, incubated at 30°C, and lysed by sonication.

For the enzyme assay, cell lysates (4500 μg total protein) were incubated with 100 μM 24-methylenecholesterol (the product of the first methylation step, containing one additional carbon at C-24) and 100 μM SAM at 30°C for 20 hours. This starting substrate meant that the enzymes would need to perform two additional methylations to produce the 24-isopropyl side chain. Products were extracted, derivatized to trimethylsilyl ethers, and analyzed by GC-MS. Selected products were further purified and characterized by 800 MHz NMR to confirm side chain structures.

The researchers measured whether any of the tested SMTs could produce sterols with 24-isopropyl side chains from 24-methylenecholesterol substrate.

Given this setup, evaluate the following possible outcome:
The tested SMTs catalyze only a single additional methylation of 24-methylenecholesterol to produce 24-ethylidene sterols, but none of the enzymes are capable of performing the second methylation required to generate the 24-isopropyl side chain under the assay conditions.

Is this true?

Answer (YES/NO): NO